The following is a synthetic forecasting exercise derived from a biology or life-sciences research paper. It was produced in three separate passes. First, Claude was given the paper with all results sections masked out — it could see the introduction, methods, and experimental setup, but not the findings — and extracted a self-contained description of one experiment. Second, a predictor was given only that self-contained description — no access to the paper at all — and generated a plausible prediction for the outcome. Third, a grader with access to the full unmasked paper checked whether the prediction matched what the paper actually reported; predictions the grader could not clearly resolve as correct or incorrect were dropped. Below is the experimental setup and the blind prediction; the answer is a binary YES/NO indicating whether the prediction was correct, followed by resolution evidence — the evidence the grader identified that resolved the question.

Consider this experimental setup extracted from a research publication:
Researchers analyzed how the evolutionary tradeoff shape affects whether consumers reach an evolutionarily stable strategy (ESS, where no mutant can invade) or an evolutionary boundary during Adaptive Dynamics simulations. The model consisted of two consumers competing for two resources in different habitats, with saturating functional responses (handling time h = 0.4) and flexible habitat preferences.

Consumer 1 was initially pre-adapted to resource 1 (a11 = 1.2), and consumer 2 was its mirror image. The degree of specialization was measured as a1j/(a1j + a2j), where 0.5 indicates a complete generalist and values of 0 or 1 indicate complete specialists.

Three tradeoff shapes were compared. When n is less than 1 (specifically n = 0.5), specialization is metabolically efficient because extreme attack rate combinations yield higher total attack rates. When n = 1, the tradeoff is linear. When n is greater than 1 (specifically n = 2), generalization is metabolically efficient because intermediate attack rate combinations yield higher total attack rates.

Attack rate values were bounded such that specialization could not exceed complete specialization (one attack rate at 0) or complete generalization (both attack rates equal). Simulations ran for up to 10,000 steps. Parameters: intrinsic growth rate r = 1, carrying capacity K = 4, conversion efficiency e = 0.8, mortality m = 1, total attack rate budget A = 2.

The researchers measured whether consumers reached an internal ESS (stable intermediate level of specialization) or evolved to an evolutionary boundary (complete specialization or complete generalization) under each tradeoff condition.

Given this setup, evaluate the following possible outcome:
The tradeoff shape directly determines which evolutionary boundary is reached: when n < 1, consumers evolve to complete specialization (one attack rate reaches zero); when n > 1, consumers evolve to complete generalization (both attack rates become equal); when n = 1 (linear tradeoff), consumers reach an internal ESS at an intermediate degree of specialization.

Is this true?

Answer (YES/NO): NO